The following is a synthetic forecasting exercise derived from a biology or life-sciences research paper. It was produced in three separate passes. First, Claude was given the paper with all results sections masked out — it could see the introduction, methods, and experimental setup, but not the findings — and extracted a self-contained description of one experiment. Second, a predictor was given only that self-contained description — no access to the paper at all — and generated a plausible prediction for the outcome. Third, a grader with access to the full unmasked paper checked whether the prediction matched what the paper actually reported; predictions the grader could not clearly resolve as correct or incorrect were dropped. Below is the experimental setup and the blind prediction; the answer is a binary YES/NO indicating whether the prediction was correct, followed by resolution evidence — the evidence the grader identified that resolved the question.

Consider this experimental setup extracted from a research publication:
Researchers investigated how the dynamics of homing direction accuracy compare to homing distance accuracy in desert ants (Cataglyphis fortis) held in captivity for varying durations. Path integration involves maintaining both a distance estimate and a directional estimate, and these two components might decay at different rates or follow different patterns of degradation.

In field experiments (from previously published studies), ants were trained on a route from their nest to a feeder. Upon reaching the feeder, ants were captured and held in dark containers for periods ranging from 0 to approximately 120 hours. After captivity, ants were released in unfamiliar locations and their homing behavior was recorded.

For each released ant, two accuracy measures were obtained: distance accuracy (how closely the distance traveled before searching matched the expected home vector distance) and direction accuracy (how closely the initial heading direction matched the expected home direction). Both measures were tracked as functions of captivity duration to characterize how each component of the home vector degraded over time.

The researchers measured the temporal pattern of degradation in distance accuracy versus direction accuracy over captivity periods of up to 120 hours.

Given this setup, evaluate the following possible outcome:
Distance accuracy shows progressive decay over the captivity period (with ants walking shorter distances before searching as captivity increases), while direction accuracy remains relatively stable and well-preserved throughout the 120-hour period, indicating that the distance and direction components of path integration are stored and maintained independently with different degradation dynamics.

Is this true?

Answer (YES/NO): NO